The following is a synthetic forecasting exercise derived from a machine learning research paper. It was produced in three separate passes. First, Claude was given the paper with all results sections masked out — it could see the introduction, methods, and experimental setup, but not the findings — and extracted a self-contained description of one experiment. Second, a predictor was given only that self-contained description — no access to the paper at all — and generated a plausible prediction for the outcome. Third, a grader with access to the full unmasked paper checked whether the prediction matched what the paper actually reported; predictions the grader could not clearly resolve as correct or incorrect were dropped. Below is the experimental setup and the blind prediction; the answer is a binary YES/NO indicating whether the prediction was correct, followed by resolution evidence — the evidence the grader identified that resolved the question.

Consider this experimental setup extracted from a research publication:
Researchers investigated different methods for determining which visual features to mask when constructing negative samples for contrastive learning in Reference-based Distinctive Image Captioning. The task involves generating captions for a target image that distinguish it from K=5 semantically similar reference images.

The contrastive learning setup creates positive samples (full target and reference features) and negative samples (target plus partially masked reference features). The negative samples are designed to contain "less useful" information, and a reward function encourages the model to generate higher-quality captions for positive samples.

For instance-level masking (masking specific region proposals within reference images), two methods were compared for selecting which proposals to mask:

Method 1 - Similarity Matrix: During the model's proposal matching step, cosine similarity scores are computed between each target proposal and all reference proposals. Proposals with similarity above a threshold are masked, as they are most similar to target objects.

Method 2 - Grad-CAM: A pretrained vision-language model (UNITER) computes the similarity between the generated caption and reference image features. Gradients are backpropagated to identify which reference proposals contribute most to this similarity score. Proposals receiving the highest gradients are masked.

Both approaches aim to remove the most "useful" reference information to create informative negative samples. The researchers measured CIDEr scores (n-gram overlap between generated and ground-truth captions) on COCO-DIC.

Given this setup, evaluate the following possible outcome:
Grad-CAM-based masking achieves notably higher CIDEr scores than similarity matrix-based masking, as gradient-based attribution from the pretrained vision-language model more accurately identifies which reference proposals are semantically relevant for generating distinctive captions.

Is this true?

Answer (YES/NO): NO